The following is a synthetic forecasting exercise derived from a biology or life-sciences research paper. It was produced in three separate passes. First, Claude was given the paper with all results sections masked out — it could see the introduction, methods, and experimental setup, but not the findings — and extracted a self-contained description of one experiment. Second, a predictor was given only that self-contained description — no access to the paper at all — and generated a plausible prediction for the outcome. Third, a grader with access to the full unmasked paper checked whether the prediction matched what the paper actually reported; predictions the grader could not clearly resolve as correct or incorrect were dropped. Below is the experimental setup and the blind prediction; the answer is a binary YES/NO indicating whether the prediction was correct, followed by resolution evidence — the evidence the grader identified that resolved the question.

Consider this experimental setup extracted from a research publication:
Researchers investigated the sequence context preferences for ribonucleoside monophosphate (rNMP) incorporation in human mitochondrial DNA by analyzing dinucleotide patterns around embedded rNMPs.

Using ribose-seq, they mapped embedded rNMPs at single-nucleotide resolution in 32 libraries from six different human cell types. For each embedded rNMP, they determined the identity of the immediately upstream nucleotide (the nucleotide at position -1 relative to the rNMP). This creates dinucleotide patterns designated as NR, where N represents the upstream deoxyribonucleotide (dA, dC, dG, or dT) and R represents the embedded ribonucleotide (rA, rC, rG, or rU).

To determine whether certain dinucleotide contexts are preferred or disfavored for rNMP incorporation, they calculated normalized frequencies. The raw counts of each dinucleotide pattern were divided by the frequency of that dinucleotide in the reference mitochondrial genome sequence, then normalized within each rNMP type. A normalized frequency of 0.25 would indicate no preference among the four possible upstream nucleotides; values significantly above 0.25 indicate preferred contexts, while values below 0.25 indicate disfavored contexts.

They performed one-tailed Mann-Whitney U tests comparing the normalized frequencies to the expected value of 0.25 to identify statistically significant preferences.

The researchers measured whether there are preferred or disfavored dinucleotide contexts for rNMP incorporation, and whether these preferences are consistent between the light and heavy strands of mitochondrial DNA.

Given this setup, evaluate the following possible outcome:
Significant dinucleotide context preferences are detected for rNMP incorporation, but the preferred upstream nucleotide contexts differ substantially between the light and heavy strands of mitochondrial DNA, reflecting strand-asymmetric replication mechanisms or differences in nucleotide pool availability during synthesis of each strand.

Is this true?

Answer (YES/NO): NO